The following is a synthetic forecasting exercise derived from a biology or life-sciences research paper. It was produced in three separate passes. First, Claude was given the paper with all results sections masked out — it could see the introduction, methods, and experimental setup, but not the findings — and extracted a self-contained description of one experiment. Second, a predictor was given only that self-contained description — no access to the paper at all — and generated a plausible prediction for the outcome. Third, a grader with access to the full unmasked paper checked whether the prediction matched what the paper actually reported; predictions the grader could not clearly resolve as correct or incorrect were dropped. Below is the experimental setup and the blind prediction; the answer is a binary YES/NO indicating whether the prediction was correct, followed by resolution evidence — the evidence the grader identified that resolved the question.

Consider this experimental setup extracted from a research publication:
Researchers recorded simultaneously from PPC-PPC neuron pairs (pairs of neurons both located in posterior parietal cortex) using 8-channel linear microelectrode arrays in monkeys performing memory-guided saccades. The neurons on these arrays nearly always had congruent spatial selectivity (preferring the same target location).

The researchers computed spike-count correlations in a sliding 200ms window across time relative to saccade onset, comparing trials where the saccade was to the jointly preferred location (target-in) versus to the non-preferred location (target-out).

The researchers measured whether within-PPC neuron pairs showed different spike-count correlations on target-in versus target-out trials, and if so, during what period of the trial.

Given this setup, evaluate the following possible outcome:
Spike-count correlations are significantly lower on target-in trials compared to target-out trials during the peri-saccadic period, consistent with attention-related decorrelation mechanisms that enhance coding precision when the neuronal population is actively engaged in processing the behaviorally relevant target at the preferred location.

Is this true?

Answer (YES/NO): YES